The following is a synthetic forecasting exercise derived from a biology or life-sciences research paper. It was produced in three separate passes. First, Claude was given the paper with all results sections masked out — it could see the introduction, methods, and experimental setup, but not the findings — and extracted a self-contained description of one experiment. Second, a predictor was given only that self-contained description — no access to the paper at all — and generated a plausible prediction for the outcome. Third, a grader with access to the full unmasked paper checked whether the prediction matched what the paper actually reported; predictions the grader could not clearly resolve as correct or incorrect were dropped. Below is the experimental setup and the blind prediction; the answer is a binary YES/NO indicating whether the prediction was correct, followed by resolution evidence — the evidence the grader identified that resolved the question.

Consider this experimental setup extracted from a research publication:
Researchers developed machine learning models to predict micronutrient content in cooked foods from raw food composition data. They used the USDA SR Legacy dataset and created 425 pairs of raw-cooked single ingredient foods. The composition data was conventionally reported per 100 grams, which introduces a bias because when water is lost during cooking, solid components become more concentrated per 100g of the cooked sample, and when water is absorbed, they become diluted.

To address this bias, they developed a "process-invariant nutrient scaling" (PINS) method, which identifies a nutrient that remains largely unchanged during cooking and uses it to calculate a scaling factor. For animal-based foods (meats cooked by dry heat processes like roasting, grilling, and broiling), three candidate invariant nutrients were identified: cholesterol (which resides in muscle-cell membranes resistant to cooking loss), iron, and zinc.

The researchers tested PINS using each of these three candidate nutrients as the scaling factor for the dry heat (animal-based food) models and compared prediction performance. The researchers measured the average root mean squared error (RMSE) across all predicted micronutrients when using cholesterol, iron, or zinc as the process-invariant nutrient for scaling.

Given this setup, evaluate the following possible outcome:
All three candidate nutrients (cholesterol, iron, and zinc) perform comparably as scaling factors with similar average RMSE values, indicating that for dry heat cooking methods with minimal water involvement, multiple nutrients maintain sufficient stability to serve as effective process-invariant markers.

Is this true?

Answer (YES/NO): NO